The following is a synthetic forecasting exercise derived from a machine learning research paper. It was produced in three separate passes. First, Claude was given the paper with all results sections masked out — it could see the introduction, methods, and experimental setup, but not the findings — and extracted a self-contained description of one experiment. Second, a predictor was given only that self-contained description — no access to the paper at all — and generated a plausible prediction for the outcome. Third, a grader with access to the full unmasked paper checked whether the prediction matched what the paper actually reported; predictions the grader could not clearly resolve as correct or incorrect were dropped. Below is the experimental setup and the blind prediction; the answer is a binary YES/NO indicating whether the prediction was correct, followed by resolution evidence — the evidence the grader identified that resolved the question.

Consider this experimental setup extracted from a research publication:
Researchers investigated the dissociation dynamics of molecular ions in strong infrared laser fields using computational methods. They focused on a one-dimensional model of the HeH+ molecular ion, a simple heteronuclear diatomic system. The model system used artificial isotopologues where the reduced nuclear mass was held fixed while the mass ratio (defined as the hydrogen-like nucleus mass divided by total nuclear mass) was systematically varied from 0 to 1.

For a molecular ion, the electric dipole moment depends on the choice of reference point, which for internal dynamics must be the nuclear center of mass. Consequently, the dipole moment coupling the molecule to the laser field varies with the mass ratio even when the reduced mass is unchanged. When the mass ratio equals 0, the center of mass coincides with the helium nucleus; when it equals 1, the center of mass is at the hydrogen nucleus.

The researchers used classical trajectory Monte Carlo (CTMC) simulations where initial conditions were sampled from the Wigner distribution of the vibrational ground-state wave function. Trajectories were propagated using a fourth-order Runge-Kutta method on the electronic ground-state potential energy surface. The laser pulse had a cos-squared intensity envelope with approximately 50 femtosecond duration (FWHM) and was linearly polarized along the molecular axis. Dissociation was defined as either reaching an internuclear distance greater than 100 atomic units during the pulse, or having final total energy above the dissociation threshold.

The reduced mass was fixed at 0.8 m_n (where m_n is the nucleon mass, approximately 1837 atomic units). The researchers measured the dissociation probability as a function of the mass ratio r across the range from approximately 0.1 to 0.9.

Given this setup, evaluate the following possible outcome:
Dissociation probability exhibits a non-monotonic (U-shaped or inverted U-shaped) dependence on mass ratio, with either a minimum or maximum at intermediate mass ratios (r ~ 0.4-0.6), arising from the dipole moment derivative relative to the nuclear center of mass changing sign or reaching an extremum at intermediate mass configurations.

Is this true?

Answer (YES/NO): NO